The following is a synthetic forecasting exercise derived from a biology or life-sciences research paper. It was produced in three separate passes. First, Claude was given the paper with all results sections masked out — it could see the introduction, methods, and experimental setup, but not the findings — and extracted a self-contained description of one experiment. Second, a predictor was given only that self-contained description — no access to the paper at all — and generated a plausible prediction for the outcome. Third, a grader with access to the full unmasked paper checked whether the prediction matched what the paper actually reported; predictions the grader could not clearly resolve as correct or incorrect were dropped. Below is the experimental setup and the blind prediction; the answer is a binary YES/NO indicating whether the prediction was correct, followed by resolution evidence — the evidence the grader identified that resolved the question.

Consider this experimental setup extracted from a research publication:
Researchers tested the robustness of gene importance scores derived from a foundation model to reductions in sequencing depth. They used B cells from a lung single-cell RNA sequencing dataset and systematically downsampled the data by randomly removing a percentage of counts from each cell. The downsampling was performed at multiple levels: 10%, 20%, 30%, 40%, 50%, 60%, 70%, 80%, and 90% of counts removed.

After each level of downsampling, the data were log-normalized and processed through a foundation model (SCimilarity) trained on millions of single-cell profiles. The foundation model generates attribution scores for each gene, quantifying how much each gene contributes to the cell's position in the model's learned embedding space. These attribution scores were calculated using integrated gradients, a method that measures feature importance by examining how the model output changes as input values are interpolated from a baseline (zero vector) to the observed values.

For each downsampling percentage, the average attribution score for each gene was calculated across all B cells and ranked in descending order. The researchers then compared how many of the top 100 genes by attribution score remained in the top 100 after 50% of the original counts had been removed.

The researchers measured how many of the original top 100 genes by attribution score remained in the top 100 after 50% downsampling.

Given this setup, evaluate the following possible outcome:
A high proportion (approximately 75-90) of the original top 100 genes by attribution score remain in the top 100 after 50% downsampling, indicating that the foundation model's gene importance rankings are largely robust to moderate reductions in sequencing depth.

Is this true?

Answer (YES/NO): NO